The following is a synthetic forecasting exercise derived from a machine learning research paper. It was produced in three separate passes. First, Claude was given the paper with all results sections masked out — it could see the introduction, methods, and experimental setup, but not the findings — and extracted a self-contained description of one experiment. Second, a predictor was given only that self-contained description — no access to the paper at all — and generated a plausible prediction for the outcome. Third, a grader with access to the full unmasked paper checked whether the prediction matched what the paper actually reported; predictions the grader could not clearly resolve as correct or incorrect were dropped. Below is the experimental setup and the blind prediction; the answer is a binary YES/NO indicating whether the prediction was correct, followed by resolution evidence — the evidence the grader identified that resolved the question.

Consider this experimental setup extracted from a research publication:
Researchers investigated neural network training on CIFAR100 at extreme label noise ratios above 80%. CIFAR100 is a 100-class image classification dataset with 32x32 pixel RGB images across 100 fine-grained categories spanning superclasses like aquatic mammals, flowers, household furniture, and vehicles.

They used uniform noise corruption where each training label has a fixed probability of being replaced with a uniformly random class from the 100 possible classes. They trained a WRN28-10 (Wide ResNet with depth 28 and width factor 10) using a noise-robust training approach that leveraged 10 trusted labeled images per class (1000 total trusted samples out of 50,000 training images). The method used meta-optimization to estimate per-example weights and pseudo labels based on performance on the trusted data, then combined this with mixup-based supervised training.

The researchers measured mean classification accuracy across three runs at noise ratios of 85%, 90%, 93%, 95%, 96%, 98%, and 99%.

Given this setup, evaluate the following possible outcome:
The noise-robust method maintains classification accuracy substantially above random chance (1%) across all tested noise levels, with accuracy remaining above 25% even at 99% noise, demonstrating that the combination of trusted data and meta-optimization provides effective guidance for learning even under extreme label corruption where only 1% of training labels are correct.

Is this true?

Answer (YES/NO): YES